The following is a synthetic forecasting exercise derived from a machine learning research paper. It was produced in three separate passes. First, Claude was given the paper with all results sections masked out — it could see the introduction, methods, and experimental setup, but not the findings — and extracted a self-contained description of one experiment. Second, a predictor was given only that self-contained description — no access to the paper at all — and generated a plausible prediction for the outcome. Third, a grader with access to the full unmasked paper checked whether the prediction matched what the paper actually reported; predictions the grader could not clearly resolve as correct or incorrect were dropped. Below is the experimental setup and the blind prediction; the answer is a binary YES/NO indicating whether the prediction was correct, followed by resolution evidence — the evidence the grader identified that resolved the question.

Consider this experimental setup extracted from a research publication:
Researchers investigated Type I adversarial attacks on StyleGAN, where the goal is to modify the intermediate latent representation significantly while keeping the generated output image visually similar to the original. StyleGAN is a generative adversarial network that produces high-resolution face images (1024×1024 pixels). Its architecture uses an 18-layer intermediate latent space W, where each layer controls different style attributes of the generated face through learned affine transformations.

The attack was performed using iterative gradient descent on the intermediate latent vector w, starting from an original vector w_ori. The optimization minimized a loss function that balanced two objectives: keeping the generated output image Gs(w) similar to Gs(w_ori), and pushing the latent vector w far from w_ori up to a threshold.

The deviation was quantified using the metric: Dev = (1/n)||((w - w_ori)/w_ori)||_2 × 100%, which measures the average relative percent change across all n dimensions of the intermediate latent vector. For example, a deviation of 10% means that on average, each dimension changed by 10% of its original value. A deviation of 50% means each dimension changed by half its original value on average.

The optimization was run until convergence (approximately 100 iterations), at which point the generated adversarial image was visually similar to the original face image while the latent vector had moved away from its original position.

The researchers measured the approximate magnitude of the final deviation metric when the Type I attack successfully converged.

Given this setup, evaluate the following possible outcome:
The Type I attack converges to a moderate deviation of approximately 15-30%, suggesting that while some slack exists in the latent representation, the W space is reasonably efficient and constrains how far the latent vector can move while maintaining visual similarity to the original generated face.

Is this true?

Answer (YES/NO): NO